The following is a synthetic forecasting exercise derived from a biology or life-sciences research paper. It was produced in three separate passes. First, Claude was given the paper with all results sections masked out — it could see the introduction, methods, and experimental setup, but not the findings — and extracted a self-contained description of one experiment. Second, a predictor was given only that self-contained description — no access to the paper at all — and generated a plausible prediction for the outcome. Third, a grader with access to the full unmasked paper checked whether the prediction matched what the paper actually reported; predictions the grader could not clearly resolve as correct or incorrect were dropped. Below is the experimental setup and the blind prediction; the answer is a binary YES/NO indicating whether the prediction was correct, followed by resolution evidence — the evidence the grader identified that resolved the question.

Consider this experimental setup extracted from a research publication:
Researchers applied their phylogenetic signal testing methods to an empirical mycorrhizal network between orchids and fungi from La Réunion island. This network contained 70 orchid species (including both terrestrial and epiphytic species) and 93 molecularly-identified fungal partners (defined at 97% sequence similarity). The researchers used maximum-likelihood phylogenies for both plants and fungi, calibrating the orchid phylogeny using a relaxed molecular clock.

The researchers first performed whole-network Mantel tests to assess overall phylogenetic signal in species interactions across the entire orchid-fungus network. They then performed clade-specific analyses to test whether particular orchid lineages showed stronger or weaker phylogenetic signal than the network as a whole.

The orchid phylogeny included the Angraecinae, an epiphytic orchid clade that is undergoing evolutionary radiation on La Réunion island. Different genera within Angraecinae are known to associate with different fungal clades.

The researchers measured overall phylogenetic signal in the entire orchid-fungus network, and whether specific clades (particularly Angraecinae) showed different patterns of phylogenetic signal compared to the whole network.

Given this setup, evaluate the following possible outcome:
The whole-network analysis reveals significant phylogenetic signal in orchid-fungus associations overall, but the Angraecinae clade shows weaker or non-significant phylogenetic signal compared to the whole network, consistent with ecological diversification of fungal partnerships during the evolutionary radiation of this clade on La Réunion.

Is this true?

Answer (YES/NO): NO